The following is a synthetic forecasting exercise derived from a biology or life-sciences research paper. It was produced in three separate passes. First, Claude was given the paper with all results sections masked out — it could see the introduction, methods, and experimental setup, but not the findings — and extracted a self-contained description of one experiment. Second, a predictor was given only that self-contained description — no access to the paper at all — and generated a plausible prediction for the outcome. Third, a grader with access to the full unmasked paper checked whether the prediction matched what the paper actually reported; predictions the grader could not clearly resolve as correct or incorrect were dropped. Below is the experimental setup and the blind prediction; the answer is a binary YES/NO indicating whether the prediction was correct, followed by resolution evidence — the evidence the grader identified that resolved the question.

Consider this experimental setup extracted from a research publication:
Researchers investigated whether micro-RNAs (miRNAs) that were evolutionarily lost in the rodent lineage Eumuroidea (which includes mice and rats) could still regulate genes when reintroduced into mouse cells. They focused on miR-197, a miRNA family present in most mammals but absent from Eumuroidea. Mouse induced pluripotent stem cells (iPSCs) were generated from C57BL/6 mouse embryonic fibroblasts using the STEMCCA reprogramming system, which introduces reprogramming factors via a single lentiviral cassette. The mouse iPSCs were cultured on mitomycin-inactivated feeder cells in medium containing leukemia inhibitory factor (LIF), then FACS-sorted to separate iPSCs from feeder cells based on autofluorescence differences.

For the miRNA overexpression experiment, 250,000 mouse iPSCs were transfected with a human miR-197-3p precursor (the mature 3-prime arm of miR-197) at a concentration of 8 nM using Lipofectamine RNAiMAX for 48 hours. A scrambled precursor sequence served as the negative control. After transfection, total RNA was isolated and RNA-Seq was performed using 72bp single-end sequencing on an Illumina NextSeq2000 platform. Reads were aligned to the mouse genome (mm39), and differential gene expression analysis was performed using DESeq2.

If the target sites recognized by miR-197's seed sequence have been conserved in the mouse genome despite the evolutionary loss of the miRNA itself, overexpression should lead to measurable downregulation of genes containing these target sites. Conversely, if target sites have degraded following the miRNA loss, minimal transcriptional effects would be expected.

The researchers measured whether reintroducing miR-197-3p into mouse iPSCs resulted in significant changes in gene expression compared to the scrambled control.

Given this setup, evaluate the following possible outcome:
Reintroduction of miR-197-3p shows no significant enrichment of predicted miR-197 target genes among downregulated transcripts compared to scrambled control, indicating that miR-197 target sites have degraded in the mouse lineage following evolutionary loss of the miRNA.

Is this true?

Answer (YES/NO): NO